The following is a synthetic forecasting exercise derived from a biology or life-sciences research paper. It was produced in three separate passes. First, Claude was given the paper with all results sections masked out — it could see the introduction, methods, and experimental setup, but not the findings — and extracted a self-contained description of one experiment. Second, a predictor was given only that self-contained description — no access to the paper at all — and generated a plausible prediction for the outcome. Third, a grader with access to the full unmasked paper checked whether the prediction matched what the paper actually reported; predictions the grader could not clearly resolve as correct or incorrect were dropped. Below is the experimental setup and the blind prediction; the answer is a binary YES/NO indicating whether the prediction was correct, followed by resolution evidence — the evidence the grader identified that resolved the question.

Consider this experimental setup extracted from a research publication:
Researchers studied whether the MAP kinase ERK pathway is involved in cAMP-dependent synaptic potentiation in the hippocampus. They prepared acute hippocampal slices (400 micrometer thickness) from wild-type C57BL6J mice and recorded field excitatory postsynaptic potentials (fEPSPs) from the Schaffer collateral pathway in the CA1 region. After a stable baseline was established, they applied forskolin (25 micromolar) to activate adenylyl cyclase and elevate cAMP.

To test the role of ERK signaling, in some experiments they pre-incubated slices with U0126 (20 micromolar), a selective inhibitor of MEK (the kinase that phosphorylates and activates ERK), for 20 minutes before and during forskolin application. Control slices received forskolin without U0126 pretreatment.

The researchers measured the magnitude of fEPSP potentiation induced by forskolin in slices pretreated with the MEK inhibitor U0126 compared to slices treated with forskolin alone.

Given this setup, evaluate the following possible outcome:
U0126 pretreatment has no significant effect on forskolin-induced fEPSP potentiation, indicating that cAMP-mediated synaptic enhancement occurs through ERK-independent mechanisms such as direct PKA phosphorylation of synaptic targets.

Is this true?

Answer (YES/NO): NO